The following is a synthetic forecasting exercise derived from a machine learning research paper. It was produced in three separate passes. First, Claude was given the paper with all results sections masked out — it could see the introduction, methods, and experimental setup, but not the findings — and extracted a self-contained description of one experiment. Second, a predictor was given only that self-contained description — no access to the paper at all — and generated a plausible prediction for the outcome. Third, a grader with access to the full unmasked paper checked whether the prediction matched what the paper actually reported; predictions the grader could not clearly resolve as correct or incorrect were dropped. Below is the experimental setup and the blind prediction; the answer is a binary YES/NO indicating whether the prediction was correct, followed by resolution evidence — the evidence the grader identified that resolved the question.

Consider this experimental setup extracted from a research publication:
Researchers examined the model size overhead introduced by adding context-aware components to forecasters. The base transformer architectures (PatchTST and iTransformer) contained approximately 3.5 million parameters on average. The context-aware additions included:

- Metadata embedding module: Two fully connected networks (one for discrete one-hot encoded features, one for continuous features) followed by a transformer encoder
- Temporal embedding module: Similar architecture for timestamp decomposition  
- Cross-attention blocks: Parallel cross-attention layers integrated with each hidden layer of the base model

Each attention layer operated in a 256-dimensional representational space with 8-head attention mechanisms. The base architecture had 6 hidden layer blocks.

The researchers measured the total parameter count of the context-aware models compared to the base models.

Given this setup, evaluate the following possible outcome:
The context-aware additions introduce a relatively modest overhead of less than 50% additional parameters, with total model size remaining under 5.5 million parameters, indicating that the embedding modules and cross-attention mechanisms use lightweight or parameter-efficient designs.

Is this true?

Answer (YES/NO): NO